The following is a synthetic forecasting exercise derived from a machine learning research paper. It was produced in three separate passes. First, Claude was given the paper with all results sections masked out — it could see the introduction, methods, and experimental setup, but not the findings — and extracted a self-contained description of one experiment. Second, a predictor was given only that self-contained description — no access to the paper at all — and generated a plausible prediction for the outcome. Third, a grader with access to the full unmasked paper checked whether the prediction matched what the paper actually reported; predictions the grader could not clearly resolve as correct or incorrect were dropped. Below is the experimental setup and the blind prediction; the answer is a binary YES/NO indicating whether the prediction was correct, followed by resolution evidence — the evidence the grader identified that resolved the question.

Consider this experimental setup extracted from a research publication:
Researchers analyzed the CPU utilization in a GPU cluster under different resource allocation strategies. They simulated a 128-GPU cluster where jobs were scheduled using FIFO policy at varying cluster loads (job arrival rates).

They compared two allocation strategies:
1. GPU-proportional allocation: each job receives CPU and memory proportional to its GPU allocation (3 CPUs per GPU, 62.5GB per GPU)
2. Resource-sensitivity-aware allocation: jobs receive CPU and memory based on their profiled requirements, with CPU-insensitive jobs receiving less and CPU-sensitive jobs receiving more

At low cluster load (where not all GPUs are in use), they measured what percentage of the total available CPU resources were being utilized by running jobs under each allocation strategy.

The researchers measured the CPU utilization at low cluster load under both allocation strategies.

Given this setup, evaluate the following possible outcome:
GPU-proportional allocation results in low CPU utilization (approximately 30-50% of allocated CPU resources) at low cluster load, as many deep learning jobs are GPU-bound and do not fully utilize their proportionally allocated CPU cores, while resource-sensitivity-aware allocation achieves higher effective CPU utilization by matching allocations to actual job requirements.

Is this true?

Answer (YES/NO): NO